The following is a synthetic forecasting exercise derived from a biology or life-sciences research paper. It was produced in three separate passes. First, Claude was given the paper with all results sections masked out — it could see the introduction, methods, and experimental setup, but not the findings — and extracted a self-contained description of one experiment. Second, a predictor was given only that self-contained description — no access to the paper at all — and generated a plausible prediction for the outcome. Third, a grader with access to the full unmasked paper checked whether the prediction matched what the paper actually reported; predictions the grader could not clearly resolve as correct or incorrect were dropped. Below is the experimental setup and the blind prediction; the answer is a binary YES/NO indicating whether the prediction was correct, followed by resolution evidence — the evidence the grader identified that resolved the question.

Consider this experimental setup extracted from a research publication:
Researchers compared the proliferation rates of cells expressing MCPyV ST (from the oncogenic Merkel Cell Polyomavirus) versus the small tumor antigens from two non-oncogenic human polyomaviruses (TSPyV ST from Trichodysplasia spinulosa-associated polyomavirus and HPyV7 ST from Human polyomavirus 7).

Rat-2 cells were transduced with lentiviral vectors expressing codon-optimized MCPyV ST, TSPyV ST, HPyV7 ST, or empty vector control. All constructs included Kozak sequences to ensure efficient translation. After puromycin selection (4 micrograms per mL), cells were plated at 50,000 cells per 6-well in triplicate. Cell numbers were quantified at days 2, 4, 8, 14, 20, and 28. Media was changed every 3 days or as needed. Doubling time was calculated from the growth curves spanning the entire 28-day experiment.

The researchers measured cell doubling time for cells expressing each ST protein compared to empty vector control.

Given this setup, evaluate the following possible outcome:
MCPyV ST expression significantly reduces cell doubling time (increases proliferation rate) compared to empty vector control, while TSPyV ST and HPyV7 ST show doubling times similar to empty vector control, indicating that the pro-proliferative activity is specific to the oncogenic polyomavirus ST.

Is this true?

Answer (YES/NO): NO